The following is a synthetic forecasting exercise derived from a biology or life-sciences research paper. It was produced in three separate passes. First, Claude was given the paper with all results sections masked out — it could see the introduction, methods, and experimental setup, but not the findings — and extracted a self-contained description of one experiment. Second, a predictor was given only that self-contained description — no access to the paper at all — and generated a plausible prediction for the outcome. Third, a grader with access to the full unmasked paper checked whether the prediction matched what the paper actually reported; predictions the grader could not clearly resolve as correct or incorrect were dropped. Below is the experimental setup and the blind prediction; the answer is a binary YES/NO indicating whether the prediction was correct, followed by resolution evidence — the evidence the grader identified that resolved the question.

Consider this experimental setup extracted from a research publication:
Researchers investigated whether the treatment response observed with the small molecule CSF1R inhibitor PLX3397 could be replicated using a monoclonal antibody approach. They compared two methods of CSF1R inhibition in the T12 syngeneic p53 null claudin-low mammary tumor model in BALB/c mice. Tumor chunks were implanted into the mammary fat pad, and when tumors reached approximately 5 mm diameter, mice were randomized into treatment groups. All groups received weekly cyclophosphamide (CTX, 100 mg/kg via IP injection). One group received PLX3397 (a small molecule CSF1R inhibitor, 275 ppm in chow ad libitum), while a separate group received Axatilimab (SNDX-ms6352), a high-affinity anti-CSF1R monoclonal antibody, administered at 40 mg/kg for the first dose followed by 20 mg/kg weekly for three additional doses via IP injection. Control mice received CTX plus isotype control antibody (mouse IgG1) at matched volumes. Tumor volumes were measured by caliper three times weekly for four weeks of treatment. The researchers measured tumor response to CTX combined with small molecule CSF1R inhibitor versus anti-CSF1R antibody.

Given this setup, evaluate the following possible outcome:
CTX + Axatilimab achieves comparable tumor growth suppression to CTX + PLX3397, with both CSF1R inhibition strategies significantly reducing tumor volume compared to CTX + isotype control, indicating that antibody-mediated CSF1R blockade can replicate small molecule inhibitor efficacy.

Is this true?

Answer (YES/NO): YES